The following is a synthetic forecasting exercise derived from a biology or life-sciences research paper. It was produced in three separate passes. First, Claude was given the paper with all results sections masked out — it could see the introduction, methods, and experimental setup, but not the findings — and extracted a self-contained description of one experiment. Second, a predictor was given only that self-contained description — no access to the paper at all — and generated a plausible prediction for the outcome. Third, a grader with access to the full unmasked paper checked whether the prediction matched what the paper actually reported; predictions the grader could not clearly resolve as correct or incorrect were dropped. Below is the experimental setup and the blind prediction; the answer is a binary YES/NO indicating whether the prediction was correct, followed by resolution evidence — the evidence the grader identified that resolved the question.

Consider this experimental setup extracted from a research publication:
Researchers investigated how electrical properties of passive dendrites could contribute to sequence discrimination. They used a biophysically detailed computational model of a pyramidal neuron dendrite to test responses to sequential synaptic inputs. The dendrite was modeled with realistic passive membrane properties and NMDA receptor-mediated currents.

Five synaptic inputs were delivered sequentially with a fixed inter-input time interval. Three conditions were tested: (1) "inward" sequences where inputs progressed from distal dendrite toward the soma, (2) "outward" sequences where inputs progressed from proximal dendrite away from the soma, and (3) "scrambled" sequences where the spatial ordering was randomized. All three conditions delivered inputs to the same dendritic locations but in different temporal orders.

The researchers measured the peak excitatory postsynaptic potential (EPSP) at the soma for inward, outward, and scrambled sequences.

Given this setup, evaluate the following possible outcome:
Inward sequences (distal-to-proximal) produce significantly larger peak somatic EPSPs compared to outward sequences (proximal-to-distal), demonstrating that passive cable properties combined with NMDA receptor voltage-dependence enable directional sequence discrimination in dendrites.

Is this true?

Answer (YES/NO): YES